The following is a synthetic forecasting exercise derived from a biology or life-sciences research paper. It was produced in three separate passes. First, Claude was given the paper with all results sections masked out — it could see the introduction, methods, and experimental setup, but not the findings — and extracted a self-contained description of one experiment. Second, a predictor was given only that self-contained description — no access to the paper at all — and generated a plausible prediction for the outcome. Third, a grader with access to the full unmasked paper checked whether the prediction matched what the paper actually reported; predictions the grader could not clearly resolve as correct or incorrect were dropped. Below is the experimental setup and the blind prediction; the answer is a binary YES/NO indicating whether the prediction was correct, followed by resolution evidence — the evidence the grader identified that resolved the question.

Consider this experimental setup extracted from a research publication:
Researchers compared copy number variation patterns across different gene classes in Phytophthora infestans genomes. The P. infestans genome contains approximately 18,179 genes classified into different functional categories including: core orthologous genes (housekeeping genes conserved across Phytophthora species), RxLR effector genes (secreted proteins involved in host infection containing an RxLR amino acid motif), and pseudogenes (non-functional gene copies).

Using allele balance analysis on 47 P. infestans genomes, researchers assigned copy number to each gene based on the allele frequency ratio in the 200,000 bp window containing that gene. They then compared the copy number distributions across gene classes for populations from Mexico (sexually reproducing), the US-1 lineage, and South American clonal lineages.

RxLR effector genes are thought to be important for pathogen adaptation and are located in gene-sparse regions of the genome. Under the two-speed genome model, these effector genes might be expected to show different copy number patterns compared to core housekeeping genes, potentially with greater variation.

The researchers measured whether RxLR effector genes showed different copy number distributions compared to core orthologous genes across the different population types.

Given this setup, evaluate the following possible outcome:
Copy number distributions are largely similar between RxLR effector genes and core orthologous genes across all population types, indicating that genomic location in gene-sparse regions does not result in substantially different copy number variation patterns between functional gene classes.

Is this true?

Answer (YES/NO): YES